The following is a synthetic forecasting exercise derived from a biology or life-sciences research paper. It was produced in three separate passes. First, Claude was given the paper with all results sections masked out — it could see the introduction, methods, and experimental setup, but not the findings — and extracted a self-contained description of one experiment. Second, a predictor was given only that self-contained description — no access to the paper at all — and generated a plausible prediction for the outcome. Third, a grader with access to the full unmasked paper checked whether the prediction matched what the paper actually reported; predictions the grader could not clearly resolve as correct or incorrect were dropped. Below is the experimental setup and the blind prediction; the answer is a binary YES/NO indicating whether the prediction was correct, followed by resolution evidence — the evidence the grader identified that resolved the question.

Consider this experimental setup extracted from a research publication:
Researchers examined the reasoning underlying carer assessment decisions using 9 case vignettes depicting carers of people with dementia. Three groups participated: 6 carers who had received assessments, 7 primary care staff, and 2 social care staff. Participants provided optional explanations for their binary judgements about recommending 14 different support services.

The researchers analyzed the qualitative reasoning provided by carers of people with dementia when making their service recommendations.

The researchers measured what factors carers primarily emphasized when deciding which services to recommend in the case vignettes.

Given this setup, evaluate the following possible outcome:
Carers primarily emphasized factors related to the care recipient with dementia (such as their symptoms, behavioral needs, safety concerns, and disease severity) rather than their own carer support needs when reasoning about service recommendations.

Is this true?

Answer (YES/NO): NO